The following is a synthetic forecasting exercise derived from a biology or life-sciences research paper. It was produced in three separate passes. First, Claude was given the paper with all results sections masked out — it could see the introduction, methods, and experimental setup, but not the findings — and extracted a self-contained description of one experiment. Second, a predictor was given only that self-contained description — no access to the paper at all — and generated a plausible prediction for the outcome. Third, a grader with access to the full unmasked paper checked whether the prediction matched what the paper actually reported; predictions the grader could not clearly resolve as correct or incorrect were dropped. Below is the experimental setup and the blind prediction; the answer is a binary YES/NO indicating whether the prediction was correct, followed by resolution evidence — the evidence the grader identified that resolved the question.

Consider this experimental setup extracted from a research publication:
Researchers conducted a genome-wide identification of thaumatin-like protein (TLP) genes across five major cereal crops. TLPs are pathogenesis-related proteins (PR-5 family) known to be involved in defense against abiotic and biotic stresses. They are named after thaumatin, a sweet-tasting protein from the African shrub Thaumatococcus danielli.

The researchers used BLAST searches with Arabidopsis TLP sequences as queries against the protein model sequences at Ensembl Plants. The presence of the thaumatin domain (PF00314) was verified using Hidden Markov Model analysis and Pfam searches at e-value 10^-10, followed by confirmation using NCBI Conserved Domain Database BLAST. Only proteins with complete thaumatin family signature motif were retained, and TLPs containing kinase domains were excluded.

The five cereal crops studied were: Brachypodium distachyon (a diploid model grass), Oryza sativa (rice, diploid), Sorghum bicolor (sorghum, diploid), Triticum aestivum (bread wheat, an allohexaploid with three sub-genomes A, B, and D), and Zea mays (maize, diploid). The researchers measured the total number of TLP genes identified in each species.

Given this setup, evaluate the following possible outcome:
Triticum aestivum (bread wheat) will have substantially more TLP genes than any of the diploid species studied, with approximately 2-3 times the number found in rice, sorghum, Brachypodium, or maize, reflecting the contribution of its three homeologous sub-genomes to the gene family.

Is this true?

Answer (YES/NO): NO